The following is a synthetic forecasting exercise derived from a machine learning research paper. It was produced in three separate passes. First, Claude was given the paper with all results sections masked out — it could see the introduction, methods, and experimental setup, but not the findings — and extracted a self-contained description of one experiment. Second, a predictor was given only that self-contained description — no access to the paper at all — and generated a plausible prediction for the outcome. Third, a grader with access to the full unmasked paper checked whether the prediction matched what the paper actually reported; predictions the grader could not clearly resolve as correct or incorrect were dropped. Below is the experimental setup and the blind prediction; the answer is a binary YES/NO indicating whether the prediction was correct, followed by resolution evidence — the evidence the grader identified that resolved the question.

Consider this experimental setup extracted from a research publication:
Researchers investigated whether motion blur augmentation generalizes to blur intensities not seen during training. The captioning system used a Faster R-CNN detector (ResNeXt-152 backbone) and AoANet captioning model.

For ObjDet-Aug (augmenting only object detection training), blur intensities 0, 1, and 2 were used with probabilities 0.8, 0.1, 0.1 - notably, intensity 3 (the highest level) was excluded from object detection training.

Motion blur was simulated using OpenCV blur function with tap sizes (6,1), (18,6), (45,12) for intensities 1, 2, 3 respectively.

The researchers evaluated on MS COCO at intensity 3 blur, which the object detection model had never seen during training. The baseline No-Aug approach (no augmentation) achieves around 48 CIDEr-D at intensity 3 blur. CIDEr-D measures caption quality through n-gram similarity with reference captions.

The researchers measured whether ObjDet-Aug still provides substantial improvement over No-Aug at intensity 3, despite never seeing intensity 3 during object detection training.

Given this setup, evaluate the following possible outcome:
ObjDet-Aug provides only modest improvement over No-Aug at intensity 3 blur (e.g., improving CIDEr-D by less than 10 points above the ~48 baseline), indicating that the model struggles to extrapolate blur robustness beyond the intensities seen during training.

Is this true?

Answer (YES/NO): NO